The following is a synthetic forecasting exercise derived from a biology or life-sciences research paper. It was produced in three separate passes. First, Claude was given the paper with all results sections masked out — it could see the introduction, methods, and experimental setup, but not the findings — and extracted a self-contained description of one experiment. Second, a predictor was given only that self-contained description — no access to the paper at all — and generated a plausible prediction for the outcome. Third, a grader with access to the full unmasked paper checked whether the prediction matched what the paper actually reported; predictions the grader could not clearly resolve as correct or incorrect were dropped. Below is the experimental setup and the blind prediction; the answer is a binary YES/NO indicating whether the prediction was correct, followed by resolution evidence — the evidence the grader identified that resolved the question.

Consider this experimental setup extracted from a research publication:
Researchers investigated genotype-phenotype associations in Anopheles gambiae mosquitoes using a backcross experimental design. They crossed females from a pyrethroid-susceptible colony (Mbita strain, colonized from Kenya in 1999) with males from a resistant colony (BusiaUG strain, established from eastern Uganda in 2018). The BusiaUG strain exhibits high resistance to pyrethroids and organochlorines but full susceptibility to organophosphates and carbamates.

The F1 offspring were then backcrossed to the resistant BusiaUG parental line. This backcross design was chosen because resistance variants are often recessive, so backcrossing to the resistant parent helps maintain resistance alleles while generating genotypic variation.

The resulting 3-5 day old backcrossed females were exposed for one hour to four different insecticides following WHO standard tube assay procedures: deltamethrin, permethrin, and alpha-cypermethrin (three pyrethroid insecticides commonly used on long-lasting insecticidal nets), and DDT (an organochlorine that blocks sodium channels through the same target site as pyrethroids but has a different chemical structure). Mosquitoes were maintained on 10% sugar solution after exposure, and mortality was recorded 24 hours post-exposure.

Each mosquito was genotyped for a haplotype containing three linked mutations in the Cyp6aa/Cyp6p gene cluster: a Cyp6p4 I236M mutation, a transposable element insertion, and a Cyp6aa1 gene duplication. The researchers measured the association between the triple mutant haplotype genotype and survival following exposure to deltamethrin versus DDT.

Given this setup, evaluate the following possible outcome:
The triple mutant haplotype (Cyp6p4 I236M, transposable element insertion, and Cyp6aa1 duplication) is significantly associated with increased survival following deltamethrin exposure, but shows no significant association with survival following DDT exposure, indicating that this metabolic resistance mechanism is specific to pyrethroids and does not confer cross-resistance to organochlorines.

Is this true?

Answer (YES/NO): YES